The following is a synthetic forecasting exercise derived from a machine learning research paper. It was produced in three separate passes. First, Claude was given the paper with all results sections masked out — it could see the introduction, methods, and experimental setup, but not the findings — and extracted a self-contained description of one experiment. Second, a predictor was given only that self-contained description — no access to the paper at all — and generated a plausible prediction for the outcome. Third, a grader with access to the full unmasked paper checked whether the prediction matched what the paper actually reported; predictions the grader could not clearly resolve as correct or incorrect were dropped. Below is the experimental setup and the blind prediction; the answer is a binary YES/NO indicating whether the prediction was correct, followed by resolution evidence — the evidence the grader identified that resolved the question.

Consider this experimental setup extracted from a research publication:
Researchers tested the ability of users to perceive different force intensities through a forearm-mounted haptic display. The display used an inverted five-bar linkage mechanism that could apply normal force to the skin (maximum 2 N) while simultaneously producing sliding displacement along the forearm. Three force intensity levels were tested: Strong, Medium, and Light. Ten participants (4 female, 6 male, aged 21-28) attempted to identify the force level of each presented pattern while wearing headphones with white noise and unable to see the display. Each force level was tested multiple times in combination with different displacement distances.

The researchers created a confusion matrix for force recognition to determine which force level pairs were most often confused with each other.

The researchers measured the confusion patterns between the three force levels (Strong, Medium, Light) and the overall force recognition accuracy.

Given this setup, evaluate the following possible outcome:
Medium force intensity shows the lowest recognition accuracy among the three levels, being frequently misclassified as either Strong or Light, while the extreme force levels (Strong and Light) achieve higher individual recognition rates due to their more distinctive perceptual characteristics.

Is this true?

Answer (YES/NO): NO